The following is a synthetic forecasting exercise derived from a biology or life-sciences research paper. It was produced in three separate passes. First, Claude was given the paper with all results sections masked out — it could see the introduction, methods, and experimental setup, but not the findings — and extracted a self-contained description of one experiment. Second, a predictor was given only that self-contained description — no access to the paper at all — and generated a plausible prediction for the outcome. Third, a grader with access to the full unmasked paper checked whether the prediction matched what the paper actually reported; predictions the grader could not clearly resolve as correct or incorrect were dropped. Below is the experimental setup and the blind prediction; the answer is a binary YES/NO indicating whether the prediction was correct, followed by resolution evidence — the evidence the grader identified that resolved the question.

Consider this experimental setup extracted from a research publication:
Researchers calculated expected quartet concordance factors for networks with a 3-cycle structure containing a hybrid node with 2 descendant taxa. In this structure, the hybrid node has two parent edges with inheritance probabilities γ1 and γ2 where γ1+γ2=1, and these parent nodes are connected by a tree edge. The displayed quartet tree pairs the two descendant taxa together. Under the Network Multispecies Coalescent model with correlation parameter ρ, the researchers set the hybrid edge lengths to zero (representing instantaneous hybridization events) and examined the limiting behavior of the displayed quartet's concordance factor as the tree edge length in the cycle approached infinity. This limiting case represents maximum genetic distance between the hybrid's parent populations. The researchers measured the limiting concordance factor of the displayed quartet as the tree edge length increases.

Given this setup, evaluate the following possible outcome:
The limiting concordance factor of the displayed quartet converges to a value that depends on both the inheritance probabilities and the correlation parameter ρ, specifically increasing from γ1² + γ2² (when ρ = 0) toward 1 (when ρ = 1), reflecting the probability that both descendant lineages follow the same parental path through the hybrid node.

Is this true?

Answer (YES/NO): NO